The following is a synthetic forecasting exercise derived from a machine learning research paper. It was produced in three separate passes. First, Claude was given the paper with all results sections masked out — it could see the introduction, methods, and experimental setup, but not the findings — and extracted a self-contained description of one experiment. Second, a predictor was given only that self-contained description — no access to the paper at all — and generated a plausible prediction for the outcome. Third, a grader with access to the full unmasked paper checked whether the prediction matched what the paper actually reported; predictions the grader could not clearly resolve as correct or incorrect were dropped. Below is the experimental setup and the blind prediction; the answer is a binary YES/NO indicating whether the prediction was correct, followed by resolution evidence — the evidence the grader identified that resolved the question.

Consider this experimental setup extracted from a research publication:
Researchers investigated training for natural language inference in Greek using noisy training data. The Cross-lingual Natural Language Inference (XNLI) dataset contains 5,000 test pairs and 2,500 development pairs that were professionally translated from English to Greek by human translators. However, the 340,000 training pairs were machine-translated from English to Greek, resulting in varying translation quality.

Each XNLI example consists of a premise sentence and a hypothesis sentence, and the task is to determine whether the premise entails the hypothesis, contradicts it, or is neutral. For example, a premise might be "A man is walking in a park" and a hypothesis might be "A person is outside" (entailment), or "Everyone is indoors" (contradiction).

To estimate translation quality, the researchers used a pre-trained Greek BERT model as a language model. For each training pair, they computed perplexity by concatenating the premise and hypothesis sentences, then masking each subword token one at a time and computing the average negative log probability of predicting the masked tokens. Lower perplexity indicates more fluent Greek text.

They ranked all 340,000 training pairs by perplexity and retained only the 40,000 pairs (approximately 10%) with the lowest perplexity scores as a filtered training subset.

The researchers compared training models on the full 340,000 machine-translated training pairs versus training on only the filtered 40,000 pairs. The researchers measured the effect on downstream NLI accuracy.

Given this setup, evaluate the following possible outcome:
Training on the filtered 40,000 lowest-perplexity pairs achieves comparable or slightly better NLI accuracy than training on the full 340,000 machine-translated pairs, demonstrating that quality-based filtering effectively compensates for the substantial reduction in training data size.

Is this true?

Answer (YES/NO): NO